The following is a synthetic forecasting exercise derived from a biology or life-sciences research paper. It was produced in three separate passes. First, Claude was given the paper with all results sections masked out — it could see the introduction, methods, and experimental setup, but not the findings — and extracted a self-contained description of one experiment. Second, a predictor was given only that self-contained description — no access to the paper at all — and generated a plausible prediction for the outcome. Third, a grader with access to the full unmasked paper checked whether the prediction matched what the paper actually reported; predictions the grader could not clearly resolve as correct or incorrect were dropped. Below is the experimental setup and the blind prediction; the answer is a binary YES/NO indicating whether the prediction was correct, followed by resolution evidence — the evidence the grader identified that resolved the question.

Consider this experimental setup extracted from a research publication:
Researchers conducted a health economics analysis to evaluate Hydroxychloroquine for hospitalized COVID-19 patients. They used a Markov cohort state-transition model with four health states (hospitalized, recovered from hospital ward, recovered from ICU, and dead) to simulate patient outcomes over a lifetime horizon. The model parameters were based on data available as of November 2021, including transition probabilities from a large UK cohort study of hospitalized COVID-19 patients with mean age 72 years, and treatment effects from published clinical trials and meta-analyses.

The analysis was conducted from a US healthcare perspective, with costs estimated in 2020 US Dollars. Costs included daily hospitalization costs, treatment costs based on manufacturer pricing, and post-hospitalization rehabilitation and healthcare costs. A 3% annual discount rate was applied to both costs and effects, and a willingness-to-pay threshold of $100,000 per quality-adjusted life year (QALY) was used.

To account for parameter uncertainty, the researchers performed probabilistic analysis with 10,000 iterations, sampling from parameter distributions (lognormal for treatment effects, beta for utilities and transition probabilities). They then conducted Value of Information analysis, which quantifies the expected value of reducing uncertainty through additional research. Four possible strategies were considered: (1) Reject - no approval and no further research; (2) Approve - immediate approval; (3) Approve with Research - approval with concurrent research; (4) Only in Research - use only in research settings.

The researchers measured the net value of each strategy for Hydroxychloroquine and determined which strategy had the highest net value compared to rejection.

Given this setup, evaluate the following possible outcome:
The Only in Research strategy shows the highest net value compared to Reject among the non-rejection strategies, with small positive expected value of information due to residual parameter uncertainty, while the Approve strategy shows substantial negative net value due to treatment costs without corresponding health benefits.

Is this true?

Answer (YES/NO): NO